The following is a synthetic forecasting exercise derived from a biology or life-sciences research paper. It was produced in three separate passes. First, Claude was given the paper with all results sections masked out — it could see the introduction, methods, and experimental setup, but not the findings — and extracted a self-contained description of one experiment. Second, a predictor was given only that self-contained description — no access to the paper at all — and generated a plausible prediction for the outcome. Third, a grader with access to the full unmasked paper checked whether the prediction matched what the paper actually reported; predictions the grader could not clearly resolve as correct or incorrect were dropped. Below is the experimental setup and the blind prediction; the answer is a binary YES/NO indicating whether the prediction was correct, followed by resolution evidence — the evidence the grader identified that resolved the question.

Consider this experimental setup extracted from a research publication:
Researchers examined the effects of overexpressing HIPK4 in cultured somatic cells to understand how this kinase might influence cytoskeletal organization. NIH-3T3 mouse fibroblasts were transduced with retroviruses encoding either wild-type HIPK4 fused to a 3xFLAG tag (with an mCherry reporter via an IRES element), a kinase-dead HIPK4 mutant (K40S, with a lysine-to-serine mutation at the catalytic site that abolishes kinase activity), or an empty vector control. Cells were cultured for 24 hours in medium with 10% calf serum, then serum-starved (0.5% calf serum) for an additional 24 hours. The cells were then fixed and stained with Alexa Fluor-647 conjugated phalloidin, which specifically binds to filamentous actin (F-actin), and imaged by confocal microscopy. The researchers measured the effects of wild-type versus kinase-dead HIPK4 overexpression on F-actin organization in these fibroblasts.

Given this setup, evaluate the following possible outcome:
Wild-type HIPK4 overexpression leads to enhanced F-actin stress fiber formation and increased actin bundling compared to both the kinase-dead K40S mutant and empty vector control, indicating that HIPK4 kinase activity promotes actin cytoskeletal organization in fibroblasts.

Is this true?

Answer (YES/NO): NO